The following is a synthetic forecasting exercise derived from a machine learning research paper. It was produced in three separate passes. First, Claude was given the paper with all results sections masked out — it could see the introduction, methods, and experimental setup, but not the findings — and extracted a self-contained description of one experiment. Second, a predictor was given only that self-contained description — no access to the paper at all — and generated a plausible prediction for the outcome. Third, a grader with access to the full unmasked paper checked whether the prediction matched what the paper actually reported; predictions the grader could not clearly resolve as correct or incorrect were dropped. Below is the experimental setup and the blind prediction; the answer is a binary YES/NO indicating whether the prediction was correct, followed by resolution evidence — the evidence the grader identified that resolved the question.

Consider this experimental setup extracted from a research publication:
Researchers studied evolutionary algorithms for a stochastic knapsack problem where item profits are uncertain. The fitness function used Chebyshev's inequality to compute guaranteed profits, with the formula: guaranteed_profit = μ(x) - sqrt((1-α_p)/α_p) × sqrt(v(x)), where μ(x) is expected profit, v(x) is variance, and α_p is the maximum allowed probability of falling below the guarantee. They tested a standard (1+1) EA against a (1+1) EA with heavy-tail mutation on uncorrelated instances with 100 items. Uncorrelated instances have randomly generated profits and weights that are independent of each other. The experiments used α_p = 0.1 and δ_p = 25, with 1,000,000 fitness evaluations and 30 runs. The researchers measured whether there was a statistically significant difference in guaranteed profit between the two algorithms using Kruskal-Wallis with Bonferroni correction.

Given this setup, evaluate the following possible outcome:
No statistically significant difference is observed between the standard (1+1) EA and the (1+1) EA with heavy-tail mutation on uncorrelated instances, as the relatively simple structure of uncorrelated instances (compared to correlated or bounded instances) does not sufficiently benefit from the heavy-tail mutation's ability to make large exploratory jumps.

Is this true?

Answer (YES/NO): YES